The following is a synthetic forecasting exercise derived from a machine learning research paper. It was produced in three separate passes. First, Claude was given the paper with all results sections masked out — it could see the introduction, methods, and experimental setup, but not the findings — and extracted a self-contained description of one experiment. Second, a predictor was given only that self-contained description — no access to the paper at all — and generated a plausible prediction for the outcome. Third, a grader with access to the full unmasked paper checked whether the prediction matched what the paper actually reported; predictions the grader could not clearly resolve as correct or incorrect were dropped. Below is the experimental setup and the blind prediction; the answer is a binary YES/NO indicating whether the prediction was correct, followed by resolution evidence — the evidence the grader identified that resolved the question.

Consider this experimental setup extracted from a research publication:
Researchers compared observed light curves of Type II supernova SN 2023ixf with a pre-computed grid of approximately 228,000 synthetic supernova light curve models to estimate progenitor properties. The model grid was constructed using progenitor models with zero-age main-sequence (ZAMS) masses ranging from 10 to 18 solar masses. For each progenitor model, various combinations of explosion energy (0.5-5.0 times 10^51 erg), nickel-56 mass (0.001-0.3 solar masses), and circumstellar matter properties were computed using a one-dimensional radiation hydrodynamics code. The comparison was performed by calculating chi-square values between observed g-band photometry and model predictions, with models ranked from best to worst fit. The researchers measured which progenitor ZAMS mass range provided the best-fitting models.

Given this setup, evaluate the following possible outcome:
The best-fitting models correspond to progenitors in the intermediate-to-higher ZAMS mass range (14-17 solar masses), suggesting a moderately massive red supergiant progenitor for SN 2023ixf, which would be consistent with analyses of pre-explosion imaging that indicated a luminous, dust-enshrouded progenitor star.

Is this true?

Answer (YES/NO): NO